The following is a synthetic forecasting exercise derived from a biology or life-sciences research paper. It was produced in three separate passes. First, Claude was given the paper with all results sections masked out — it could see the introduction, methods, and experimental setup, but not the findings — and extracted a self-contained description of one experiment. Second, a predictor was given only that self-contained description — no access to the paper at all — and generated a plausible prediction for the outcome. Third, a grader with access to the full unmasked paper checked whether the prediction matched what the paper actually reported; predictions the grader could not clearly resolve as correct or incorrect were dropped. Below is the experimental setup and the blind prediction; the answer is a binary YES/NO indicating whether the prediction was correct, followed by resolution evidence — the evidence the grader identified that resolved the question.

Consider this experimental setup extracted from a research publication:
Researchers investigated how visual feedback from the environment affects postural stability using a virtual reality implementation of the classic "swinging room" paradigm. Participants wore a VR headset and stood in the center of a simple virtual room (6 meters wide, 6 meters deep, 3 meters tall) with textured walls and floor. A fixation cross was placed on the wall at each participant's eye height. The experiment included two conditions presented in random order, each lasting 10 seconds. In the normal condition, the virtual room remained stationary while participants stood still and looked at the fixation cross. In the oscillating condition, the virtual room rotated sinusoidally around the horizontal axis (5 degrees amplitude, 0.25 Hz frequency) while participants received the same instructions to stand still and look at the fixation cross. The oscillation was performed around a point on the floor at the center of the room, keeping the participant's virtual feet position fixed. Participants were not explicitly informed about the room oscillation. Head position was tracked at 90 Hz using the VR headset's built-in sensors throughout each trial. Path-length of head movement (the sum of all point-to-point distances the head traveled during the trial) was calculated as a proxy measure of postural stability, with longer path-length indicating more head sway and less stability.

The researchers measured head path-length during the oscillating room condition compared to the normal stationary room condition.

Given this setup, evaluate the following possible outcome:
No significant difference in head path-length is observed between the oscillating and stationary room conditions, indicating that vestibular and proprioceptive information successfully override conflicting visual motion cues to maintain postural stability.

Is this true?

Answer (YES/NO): NO